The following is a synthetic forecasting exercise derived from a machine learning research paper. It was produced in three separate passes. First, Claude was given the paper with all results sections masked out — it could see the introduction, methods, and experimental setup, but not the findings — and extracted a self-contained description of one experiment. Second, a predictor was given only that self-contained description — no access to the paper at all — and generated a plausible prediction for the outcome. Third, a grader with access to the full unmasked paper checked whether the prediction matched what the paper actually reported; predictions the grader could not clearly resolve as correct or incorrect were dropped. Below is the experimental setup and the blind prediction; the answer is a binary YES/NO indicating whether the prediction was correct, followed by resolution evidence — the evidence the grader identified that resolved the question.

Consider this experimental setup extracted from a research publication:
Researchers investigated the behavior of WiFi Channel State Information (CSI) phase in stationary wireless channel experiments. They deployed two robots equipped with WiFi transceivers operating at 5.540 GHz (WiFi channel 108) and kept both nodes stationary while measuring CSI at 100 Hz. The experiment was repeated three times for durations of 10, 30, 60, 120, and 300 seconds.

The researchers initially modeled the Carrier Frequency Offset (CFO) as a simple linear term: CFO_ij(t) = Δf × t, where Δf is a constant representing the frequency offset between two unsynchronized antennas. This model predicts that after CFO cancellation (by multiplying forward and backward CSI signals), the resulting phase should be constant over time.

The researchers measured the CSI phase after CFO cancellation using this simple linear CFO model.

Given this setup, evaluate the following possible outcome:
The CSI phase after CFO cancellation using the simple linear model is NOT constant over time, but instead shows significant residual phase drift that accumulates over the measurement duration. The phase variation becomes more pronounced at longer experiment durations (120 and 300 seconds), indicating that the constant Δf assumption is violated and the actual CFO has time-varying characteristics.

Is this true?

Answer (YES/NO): NO